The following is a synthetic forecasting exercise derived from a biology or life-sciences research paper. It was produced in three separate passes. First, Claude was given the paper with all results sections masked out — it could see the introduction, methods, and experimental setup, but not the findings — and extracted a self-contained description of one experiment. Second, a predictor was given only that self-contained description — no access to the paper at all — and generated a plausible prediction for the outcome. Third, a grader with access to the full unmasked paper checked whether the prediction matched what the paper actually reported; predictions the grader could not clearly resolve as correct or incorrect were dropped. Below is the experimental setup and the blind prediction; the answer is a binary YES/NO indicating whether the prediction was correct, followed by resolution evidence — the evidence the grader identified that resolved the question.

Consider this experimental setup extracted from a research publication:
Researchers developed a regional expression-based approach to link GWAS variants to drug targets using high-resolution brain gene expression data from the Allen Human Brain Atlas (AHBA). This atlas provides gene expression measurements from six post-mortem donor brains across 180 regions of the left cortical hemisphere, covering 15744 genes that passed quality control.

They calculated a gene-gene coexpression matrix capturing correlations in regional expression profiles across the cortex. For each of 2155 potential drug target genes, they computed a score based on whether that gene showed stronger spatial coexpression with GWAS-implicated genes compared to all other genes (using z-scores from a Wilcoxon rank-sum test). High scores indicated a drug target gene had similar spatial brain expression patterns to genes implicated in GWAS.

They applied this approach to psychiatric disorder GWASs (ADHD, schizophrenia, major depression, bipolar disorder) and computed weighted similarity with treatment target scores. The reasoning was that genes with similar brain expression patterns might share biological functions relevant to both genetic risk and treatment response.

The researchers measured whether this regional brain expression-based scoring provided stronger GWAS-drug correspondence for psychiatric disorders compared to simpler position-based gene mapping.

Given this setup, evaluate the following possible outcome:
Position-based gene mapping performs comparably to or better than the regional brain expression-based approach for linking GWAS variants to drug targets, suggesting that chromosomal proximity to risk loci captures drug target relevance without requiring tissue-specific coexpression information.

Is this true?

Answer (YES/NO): NO